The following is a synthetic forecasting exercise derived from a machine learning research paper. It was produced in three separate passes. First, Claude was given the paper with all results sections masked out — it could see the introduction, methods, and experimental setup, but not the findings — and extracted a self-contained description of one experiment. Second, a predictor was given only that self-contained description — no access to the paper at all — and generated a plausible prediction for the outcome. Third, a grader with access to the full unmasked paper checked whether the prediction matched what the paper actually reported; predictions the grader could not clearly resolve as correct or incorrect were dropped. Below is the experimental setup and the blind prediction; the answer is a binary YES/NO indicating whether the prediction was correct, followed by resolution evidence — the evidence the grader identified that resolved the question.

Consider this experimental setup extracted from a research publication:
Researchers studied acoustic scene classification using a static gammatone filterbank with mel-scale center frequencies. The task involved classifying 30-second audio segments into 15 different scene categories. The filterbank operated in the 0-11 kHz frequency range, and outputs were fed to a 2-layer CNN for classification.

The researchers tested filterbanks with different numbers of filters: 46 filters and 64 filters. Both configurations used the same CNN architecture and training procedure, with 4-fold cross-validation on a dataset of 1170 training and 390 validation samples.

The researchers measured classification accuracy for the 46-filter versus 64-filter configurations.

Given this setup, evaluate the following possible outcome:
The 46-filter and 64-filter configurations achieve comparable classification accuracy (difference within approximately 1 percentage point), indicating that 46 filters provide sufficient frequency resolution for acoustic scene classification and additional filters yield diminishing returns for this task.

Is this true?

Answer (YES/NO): YES